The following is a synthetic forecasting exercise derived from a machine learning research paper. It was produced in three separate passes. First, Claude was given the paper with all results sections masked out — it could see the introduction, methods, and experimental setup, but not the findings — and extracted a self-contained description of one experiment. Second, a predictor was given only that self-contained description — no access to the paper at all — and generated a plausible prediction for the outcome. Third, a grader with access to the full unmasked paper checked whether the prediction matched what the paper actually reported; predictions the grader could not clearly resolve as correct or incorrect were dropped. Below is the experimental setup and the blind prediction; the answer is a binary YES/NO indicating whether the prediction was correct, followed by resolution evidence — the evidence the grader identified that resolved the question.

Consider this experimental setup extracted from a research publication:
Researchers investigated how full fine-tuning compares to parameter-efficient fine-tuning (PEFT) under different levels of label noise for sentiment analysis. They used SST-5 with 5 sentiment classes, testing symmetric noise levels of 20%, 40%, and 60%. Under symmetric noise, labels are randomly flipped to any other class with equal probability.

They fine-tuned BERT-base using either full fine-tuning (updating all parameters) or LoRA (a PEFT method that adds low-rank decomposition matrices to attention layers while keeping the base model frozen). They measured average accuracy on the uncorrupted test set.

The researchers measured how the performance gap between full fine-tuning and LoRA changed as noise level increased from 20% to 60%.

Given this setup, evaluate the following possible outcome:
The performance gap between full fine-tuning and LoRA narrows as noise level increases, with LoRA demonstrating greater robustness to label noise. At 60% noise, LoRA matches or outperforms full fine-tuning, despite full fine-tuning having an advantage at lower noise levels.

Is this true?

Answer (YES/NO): NO